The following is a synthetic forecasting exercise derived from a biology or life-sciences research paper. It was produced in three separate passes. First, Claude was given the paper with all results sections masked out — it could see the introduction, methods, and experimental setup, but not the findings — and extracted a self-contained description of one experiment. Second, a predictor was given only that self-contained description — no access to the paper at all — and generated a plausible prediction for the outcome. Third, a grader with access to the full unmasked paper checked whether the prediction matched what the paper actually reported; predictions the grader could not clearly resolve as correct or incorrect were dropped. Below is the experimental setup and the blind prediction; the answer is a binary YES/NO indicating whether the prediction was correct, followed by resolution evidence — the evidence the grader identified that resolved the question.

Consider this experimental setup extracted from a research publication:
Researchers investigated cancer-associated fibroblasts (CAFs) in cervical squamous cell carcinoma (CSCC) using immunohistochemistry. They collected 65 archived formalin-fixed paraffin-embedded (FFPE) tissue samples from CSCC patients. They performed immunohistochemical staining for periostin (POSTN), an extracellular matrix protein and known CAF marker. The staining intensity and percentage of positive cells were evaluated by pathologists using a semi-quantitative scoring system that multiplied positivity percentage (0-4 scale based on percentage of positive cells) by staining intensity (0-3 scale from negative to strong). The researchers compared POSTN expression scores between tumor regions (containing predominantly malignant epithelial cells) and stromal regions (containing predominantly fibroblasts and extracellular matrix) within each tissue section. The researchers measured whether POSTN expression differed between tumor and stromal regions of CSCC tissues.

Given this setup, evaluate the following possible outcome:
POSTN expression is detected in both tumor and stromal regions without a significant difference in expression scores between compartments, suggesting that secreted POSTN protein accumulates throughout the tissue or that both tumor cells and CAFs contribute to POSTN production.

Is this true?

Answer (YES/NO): NO